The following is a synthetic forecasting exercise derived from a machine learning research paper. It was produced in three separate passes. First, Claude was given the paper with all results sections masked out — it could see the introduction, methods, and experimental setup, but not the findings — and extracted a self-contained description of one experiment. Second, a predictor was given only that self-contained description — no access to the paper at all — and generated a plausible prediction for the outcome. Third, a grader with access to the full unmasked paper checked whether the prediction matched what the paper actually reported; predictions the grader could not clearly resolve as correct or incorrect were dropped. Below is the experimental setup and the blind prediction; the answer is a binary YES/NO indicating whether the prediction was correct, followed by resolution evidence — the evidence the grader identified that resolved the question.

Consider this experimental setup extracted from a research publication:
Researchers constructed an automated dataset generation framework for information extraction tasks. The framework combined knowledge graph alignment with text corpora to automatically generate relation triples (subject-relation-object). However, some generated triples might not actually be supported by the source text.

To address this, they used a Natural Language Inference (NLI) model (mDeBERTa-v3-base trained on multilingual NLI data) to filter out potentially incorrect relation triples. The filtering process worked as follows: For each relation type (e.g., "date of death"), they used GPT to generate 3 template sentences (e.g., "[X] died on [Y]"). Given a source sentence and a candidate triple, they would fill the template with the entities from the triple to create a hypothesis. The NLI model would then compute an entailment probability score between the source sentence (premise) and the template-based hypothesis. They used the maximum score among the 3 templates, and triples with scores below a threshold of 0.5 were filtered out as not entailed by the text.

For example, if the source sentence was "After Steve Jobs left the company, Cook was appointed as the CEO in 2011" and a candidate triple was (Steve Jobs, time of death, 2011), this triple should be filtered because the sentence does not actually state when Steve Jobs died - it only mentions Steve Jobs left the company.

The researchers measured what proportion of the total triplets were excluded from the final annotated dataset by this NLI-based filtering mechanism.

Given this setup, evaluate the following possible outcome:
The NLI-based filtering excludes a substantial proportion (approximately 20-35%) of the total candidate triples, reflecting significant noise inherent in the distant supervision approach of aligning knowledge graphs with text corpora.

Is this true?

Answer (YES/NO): NO